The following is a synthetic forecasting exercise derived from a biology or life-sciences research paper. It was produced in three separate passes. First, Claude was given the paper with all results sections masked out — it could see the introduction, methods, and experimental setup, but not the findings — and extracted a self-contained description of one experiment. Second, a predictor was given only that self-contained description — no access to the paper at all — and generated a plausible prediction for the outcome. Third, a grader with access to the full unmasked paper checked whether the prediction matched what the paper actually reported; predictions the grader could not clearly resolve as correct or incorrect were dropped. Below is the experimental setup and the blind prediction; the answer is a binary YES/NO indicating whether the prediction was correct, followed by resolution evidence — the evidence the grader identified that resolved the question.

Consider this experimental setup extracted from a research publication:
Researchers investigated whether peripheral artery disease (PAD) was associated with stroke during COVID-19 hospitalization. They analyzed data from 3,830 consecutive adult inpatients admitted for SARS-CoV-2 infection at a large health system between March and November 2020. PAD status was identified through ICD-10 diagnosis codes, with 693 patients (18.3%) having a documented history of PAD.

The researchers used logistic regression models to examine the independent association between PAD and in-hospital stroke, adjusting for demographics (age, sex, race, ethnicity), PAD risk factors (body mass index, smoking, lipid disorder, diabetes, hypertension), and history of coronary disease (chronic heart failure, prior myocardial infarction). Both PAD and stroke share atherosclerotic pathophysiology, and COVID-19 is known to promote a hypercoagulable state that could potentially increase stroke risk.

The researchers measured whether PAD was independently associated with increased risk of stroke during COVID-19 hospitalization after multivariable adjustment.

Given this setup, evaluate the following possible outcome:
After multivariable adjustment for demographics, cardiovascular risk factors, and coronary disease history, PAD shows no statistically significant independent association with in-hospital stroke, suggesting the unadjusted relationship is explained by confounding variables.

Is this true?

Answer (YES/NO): YES